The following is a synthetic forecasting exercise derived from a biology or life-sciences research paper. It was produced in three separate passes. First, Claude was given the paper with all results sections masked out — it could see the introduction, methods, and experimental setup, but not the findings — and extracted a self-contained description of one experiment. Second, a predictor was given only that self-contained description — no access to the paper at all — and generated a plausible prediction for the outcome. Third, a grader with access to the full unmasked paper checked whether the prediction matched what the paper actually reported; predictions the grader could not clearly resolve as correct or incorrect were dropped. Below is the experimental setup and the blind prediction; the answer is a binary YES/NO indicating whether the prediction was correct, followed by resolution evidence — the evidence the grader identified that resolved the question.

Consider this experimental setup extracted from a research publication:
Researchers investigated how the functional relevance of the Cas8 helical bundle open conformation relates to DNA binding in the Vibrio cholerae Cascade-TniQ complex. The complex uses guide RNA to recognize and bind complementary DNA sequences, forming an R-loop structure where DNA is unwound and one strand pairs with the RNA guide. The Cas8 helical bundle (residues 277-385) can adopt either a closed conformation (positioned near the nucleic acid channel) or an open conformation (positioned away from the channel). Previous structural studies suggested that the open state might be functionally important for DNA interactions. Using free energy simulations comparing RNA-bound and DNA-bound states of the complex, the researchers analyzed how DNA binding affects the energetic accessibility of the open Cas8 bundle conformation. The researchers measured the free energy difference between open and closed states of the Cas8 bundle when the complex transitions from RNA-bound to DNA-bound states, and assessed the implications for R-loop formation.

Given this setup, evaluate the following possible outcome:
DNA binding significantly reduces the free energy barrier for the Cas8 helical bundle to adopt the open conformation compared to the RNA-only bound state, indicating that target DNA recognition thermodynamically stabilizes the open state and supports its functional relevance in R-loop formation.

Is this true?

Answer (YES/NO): YES